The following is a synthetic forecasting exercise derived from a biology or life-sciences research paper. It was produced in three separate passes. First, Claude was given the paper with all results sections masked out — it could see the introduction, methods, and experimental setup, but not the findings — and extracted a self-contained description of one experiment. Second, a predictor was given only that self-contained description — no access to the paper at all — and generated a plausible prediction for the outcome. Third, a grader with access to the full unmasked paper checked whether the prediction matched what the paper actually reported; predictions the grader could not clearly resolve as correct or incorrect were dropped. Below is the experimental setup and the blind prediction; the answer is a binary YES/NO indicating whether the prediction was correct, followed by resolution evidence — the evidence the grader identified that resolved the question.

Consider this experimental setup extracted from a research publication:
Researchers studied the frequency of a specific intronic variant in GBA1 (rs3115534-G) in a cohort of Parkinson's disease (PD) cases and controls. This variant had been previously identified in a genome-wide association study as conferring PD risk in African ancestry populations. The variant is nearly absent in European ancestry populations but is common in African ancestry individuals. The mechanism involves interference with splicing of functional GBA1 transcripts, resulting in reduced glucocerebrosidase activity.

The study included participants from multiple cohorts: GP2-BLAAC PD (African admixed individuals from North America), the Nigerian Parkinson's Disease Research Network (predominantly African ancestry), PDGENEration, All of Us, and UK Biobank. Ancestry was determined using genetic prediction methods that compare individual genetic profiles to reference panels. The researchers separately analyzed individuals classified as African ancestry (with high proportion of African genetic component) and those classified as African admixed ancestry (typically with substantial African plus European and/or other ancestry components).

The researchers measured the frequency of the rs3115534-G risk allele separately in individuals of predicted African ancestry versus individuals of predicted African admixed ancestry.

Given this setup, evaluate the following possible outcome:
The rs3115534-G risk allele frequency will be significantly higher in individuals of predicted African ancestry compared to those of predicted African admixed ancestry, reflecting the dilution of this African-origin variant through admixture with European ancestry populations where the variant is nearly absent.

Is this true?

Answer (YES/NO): YES